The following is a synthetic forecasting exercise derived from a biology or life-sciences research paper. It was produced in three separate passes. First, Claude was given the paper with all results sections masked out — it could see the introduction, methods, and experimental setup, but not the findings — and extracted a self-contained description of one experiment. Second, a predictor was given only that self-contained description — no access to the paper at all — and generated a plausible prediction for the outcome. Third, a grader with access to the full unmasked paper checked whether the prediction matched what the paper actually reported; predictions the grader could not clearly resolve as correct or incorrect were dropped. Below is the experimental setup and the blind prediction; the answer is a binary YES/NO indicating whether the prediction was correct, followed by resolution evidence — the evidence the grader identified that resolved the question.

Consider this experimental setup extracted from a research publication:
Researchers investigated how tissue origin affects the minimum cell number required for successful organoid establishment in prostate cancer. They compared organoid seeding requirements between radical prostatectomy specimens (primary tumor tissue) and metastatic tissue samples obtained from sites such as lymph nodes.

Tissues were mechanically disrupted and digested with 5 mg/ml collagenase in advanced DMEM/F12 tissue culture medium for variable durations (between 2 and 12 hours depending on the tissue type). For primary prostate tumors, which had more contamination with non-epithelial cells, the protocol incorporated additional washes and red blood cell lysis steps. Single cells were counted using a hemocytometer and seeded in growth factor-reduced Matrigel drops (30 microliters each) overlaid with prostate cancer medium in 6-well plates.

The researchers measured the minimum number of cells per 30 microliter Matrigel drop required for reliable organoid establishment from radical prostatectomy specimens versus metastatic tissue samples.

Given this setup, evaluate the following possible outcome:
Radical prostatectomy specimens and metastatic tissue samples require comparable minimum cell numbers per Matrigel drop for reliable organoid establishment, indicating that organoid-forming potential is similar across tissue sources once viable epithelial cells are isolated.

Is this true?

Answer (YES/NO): NO